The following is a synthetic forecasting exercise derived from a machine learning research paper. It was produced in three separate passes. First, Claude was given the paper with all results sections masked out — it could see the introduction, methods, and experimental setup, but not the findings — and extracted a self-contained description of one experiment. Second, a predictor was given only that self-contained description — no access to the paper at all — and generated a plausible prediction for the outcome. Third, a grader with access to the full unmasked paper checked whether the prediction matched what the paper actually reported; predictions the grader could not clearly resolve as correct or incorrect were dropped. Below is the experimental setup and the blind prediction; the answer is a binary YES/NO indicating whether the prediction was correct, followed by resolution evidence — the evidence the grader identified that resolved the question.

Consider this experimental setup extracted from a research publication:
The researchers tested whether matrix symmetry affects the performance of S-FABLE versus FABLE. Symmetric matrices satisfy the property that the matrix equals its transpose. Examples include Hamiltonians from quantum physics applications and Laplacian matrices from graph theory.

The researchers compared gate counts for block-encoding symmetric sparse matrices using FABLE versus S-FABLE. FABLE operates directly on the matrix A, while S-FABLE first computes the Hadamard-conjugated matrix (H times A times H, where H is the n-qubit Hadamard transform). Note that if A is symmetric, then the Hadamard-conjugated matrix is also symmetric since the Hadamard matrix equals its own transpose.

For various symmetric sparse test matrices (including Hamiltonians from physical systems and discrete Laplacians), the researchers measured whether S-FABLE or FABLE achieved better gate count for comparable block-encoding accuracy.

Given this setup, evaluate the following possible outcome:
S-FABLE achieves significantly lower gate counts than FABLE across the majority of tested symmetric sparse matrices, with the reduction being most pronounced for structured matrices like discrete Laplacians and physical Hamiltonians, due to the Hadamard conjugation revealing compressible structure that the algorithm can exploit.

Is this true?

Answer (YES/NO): NO